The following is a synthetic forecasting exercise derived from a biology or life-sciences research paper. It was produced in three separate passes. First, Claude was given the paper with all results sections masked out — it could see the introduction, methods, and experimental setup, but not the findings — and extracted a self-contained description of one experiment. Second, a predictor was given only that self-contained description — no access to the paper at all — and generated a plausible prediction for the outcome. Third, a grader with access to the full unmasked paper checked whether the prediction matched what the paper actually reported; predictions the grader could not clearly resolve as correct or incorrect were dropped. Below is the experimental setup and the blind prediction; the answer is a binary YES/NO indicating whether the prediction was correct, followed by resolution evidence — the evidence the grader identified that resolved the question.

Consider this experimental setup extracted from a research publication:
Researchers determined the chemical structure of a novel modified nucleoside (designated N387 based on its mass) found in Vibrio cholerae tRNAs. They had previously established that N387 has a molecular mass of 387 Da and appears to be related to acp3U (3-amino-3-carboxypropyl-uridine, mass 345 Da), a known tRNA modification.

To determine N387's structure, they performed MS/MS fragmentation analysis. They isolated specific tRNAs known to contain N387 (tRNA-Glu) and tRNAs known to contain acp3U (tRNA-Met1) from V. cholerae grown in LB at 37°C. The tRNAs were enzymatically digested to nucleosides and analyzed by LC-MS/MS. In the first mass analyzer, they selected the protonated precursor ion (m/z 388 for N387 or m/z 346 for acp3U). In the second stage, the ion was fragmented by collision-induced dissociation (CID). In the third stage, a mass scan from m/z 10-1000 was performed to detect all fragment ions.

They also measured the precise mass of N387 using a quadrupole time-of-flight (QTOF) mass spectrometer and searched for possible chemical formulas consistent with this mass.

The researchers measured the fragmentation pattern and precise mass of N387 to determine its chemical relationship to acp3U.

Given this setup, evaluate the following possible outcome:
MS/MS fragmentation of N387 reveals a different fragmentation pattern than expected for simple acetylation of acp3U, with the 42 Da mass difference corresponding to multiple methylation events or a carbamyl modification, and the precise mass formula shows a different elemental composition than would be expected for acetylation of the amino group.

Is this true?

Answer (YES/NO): NO